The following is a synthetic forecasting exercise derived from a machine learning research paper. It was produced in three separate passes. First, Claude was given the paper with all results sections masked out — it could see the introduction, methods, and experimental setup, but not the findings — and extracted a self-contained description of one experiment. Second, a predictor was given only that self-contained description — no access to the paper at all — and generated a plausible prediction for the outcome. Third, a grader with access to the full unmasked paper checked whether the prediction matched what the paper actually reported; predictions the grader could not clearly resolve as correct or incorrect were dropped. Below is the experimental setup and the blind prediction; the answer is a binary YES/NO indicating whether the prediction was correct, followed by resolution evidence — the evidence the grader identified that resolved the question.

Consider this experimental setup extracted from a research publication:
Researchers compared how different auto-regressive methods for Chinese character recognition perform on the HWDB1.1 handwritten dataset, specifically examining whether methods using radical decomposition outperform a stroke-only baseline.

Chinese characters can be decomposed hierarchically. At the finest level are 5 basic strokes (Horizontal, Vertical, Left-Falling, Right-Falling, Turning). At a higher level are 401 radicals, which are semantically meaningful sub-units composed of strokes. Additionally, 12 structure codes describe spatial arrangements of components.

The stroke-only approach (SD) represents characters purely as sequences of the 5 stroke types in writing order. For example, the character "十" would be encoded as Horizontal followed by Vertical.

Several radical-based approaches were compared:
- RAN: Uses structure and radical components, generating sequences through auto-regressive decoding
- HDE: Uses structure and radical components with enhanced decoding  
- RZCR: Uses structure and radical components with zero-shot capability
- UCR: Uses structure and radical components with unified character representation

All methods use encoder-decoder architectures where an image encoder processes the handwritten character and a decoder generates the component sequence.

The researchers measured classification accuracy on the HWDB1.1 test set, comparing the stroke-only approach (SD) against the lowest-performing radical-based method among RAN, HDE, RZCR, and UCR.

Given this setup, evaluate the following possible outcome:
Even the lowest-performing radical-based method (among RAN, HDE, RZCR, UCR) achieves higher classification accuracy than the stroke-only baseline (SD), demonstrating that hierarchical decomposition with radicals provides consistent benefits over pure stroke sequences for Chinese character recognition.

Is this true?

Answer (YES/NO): NO